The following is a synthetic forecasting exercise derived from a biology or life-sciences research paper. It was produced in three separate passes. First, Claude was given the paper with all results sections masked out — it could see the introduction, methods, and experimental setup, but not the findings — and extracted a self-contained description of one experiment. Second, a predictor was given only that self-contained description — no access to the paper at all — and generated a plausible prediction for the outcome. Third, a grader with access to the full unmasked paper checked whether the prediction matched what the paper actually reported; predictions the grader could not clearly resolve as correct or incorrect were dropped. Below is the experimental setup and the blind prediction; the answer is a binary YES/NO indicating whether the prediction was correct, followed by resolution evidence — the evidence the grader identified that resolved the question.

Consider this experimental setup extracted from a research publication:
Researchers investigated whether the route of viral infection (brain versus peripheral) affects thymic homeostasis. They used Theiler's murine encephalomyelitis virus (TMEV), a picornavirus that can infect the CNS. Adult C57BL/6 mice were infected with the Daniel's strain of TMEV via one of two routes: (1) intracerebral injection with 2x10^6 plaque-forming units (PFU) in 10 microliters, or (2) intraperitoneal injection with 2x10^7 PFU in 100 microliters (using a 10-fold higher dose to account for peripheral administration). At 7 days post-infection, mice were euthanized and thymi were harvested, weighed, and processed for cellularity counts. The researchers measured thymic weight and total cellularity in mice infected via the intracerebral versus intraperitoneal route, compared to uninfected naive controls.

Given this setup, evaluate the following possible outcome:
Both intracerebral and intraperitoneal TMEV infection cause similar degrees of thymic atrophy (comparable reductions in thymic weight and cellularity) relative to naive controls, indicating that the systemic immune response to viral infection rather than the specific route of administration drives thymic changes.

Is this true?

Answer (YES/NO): NO